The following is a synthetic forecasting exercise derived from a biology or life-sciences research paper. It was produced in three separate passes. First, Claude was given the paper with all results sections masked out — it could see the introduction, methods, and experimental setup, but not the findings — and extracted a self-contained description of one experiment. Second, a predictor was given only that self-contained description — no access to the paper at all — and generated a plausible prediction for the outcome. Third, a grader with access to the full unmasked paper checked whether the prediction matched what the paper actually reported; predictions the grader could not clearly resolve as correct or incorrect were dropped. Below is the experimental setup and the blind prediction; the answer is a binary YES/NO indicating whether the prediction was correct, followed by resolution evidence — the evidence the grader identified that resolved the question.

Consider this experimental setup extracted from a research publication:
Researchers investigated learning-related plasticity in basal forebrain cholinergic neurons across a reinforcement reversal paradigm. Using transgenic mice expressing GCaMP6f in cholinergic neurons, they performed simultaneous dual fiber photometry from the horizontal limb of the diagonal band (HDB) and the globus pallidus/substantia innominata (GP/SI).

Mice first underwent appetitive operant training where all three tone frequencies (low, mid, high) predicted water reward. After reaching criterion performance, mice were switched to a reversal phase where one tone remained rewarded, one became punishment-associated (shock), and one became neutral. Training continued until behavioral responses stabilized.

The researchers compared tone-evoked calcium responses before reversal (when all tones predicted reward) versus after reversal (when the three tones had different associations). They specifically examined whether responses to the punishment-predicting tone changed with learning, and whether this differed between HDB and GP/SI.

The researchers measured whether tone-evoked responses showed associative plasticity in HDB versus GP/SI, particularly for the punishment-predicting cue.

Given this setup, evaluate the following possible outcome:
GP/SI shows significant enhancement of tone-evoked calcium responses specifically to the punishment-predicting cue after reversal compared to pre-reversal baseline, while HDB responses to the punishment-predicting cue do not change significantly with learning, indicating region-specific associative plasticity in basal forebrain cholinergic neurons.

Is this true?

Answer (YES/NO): YES